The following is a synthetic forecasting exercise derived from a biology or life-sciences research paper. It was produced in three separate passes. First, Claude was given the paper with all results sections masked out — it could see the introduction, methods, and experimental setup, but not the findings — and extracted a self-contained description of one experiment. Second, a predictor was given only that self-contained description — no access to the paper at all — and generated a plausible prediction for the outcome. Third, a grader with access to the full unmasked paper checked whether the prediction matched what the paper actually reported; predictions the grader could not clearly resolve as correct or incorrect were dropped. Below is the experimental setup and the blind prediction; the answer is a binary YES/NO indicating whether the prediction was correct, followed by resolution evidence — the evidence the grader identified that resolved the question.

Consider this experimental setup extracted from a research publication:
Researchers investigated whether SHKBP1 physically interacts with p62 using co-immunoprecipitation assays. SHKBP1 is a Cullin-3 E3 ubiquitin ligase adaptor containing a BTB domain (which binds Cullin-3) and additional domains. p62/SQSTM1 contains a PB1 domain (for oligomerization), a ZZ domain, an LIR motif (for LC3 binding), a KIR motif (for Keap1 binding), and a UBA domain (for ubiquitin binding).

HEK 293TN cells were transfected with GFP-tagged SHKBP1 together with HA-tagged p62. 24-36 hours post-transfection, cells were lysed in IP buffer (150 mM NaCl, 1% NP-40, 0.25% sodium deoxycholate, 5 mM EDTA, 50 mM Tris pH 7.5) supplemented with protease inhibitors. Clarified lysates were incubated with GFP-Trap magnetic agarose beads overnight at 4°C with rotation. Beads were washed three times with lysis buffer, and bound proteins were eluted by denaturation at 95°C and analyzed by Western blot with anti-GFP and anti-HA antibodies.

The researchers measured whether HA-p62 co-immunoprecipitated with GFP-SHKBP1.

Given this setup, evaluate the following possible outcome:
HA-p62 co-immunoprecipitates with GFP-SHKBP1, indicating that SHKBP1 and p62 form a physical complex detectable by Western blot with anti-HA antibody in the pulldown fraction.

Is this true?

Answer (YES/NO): YES